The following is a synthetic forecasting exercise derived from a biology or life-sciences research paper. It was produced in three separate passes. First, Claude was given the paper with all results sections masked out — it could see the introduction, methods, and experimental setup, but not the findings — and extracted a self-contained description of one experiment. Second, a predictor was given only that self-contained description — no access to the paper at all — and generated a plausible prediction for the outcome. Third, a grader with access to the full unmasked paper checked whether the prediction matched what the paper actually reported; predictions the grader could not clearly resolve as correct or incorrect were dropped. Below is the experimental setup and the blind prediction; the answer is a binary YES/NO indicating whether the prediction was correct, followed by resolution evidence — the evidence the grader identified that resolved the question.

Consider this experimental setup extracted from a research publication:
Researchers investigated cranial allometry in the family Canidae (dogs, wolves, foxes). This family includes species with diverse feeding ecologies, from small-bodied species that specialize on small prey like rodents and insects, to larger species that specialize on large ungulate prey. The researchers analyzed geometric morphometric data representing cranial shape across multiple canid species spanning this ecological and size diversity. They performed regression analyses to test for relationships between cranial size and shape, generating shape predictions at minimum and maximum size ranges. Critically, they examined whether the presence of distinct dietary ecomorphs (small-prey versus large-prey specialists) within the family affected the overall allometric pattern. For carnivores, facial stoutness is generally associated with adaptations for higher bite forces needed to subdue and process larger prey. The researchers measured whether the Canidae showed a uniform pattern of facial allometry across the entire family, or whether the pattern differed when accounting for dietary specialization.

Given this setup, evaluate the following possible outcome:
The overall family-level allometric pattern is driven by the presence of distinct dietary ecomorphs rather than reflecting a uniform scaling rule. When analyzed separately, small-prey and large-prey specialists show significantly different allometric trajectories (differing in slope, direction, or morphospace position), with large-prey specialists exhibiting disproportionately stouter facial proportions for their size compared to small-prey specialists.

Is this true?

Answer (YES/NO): YES